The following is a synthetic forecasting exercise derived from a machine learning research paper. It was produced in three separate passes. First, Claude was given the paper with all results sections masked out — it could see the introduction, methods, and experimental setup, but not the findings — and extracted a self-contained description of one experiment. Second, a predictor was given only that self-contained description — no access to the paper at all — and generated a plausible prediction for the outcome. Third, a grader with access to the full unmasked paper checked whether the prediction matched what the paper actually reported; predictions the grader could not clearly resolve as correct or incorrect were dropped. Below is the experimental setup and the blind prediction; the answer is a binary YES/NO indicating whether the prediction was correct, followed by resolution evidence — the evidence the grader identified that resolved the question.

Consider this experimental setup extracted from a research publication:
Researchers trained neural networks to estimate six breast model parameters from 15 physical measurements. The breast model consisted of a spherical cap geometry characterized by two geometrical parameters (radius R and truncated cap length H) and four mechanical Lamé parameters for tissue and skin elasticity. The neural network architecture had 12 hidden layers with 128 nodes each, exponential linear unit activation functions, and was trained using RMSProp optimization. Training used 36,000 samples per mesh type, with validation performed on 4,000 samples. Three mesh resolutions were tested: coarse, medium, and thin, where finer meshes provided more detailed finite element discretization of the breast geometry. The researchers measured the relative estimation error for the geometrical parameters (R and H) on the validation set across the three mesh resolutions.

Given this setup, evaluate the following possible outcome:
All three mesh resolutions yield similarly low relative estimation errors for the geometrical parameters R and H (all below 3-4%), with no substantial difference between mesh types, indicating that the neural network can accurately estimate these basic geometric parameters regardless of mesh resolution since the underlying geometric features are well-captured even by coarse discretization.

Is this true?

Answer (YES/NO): NO